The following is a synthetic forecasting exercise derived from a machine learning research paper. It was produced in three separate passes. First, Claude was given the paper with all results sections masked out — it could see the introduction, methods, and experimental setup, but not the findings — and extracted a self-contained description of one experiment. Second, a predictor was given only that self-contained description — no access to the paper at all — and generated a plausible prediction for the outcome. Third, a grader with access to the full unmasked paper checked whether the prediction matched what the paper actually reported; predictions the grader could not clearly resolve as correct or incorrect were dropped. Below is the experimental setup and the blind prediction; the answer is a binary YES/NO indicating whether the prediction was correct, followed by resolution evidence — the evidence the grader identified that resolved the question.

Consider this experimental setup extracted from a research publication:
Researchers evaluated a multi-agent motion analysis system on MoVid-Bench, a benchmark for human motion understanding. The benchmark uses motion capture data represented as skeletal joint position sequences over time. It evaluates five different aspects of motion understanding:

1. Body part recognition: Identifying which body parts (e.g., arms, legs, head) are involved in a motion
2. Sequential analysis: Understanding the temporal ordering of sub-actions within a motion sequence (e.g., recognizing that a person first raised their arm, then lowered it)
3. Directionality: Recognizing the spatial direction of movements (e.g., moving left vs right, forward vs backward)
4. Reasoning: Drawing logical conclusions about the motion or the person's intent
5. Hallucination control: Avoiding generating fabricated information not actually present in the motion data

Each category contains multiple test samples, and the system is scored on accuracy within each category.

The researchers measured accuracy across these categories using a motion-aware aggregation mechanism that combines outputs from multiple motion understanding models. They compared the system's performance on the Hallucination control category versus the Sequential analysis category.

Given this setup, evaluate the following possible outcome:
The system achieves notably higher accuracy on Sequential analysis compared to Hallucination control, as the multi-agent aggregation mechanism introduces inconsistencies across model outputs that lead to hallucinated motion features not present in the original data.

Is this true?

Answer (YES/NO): NO